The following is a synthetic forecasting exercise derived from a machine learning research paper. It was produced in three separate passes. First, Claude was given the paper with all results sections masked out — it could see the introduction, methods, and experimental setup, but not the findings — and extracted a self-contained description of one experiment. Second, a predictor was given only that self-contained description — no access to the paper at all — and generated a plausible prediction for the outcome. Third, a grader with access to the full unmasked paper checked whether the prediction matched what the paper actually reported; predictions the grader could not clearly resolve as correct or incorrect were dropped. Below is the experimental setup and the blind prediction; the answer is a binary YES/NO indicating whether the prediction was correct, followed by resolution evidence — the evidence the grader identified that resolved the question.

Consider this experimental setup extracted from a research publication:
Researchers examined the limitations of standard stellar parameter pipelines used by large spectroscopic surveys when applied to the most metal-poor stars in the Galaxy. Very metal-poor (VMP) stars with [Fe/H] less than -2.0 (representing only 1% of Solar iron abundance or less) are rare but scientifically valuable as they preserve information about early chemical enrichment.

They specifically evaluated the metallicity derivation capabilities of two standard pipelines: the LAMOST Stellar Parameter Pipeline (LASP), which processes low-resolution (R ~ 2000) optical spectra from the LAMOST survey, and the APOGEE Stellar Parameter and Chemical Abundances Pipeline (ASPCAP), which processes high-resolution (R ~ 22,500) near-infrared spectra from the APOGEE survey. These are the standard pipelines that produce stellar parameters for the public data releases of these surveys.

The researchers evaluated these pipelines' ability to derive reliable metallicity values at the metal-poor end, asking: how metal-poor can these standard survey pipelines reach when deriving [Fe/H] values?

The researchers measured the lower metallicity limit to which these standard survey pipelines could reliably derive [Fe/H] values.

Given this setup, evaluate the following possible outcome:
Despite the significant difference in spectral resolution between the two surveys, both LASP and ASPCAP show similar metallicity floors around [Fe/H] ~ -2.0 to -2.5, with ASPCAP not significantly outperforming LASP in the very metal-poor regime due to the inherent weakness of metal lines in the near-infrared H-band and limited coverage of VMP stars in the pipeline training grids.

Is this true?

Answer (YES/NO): NO